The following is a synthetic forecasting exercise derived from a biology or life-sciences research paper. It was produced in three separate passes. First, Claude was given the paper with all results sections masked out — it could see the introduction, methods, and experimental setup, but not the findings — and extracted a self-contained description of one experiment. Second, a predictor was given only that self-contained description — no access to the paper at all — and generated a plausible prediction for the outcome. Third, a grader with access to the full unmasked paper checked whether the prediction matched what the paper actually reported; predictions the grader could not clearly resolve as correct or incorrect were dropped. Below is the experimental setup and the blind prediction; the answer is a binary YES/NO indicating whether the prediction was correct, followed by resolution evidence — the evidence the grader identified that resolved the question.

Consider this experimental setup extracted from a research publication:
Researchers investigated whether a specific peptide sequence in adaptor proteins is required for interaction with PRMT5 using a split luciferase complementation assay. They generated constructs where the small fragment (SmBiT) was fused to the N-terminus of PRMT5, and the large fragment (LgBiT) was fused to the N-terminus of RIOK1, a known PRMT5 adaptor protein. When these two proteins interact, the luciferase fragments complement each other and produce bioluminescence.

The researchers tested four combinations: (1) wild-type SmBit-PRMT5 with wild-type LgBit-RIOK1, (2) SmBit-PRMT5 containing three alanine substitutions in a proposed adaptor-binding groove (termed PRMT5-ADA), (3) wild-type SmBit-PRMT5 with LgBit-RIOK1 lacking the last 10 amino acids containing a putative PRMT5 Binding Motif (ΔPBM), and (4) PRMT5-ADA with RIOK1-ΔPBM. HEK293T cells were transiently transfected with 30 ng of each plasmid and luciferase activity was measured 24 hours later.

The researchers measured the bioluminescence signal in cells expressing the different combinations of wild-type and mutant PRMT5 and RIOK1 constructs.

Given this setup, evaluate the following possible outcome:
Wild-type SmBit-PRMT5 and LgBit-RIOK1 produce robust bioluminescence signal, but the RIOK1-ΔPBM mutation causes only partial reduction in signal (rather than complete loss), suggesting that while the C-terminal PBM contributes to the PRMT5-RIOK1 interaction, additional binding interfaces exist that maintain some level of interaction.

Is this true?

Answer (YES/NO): NO